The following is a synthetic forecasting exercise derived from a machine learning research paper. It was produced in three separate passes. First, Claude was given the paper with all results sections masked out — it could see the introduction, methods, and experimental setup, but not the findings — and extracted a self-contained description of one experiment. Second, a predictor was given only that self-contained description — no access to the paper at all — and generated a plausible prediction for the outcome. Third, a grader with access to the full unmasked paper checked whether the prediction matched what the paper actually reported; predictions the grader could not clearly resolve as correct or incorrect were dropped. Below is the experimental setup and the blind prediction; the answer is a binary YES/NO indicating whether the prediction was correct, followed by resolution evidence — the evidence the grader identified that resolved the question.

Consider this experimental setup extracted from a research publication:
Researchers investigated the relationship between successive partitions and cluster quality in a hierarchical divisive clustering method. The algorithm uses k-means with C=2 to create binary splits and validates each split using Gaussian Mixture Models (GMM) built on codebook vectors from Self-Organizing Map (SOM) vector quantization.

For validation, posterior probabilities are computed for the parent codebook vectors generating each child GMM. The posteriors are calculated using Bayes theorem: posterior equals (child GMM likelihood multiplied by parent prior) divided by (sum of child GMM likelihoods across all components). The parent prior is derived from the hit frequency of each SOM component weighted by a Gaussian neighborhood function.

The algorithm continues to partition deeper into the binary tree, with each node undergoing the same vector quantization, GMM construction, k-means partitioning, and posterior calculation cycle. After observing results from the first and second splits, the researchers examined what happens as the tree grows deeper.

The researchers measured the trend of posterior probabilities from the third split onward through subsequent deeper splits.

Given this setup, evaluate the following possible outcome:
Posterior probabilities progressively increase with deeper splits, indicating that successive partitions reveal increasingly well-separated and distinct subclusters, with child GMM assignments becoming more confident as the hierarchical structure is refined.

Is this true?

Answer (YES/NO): NO